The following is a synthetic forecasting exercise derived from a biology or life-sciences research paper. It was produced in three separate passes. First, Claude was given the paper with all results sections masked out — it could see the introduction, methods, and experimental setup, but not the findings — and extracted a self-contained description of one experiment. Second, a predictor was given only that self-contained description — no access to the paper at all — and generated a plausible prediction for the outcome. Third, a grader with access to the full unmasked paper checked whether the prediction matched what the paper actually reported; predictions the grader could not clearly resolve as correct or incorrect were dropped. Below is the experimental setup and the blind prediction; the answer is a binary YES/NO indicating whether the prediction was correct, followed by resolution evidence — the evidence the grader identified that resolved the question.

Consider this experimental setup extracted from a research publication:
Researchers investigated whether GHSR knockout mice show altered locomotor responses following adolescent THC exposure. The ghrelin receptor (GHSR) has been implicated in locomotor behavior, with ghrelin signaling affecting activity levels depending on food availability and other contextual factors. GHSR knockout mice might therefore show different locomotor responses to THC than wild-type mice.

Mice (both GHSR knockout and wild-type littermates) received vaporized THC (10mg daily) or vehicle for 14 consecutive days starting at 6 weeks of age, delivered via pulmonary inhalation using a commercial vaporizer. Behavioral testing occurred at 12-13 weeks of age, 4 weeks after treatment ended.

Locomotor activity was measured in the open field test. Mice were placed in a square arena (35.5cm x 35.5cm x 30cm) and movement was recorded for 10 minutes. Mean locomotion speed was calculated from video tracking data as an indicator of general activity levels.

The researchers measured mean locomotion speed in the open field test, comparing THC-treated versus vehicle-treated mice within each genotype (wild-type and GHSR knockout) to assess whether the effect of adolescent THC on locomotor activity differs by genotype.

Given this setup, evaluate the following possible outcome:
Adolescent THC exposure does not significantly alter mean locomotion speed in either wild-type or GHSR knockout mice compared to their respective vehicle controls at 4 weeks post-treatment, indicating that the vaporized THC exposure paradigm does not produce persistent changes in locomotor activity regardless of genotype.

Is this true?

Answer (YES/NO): YES